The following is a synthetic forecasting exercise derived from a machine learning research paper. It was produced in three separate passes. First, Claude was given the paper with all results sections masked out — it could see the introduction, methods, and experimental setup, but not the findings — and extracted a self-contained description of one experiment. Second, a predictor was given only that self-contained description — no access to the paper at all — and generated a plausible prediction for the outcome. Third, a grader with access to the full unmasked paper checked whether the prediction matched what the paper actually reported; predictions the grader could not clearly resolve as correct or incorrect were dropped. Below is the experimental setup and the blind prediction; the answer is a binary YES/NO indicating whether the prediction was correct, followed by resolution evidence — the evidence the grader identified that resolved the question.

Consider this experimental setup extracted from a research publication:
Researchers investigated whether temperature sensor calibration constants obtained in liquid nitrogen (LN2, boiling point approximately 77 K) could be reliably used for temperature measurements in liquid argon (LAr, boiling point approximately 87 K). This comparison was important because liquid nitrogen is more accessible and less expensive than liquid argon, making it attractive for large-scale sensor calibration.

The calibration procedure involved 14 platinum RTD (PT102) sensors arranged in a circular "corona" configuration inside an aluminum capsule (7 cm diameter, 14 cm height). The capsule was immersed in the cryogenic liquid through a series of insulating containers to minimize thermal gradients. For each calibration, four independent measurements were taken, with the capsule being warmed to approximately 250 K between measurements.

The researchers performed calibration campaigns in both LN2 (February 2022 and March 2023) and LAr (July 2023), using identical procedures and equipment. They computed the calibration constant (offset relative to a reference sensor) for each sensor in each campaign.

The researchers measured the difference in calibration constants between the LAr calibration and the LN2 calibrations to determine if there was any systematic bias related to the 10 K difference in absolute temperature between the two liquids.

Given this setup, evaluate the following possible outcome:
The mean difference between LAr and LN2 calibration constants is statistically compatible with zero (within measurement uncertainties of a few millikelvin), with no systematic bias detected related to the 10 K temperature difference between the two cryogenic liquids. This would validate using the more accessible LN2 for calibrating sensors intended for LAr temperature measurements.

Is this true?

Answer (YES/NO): YES